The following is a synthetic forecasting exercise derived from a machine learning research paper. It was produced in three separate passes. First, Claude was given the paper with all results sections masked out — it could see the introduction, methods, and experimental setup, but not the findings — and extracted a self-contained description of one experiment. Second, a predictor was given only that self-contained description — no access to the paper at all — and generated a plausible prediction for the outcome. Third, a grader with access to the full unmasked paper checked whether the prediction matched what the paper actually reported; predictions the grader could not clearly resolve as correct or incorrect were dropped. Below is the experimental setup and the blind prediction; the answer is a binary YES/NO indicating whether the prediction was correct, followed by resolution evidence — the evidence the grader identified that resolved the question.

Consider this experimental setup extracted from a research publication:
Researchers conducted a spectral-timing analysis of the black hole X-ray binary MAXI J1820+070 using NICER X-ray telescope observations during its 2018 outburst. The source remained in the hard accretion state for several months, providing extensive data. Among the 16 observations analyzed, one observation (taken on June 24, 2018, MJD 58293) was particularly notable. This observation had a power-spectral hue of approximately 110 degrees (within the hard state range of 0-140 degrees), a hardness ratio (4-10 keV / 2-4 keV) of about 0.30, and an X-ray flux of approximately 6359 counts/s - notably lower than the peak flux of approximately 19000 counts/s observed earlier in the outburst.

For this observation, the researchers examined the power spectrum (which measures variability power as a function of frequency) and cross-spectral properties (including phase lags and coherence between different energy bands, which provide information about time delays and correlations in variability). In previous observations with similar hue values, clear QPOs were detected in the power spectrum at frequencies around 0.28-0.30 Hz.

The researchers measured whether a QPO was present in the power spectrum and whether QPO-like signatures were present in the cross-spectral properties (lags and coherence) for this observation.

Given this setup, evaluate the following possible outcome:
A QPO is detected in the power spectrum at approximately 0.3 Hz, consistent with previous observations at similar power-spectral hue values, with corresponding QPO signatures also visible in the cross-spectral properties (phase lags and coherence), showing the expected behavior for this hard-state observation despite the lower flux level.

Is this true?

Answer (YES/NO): NO